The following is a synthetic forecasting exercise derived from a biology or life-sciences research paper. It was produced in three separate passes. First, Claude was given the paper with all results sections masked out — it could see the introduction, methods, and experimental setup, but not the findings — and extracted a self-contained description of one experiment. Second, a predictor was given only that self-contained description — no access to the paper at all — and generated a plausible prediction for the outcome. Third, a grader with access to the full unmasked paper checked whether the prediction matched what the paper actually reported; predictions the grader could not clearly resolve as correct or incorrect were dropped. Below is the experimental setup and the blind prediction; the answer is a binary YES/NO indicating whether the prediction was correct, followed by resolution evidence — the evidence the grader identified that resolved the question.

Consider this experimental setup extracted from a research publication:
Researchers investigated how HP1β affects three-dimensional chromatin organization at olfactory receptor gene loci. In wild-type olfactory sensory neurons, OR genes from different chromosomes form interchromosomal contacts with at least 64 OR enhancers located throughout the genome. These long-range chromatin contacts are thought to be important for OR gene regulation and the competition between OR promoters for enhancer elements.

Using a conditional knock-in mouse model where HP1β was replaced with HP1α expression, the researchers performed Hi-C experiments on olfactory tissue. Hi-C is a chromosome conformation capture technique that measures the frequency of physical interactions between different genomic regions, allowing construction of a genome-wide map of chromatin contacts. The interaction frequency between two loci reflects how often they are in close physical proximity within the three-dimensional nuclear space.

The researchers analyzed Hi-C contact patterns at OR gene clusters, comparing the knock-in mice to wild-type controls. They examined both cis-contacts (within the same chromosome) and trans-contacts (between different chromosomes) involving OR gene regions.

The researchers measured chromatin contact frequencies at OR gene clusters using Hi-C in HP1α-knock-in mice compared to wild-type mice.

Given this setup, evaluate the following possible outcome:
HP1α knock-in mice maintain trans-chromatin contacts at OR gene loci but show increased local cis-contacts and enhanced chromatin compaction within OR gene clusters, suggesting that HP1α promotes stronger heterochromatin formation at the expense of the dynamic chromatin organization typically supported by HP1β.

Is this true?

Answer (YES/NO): NO